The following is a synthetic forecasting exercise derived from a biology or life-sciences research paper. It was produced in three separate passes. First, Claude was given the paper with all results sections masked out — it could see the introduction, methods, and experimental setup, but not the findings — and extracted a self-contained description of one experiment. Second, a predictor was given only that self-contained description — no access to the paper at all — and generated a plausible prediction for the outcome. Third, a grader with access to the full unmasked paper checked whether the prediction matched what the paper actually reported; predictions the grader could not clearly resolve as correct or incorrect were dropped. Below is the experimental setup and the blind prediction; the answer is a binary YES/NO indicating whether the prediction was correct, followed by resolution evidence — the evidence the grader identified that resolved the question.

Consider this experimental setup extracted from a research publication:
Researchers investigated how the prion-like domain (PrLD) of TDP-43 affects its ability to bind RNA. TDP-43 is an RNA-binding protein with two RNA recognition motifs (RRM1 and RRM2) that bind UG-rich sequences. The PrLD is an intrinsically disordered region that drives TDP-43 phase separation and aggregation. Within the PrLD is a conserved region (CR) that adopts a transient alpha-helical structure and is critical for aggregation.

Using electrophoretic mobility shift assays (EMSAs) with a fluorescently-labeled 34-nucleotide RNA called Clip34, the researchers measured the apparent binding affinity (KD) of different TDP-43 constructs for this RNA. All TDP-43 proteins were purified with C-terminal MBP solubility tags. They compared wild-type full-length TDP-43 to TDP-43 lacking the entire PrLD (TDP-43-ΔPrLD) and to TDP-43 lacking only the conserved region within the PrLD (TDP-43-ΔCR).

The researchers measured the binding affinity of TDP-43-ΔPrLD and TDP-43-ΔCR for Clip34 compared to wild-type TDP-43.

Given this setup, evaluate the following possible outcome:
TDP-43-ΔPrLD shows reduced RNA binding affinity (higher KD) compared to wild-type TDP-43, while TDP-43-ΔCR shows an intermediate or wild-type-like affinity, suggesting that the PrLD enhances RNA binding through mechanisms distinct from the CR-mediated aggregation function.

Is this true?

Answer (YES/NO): NO